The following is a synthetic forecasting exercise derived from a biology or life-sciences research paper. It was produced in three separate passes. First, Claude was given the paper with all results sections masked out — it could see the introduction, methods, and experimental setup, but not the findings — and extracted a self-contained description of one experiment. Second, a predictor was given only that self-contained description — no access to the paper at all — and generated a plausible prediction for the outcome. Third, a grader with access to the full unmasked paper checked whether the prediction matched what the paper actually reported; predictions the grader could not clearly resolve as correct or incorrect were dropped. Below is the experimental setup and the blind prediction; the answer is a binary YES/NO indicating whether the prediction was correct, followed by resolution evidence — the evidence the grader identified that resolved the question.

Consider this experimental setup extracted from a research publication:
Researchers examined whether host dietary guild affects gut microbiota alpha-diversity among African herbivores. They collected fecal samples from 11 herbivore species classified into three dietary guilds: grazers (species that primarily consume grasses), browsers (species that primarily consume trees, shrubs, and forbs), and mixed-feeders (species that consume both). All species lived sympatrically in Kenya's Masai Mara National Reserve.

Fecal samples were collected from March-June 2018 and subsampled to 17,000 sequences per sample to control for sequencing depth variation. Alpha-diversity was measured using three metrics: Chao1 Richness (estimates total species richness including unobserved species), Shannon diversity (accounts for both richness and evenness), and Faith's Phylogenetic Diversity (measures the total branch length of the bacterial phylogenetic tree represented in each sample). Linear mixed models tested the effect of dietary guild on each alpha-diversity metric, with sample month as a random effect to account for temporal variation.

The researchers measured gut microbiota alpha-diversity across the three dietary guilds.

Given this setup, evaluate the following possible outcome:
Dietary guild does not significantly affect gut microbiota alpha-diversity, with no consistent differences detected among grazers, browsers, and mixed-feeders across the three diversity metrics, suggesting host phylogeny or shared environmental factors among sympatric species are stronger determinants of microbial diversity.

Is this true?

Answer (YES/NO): NO